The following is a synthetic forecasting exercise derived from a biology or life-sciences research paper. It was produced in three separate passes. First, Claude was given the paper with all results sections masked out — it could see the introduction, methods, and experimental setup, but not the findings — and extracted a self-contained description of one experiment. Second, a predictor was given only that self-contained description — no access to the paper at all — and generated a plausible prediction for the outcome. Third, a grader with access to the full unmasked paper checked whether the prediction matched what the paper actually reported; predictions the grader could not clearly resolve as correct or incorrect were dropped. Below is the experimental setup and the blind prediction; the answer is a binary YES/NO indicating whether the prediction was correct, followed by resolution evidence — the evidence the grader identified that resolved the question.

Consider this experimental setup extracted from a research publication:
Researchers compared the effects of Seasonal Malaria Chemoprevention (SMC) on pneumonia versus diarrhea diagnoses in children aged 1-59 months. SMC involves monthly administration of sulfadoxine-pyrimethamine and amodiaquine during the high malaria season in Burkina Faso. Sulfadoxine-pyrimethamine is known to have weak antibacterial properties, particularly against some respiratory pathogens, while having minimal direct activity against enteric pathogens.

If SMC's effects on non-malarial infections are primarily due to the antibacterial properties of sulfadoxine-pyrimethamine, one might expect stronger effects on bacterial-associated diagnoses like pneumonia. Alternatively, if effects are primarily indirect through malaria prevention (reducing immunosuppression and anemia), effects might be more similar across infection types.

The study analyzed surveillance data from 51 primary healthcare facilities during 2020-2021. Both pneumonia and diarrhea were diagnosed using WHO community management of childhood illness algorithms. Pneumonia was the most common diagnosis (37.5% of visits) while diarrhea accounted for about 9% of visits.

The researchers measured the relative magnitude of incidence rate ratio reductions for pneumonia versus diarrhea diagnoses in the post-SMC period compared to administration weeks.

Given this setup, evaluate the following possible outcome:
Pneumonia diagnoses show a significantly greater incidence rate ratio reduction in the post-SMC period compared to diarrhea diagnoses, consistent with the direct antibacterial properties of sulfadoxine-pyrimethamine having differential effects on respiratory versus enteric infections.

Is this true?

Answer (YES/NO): NO